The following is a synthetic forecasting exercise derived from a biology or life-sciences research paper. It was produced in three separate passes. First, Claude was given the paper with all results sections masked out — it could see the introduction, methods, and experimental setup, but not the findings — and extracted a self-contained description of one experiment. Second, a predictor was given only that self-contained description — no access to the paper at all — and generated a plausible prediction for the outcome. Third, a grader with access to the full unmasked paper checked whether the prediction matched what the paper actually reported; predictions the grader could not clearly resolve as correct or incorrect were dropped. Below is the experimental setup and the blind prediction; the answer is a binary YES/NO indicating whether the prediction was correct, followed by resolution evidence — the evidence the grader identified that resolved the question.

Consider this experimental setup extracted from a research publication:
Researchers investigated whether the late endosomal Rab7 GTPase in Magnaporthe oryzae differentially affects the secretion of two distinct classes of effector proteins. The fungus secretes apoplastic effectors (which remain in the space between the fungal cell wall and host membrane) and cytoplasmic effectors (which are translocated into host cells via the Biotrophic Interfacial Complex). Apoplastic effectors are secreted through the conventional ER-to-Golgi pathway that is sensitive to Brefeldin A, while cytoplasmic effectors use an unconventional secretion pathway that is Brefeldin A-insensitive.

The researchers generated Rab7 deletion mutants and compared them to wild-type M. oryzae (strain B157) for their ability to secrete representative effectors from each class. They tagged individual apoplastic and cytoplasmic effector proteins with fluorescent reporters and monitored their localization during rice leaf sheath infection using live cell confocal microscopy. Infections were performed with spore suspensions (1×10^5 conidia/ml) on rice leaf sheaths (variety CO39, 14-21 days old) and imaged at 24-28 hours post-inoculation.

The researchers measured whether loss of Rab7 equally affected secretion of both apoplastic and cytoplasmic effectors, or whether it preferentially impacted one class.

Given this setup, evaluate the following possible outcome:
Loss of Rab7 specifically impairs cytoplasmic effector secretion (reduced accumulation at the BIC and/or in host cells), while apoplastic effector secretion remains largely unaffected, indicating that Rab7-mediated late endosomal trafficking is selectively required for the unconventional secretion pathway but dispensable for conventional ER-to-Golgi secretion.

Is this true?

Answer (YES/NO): YES